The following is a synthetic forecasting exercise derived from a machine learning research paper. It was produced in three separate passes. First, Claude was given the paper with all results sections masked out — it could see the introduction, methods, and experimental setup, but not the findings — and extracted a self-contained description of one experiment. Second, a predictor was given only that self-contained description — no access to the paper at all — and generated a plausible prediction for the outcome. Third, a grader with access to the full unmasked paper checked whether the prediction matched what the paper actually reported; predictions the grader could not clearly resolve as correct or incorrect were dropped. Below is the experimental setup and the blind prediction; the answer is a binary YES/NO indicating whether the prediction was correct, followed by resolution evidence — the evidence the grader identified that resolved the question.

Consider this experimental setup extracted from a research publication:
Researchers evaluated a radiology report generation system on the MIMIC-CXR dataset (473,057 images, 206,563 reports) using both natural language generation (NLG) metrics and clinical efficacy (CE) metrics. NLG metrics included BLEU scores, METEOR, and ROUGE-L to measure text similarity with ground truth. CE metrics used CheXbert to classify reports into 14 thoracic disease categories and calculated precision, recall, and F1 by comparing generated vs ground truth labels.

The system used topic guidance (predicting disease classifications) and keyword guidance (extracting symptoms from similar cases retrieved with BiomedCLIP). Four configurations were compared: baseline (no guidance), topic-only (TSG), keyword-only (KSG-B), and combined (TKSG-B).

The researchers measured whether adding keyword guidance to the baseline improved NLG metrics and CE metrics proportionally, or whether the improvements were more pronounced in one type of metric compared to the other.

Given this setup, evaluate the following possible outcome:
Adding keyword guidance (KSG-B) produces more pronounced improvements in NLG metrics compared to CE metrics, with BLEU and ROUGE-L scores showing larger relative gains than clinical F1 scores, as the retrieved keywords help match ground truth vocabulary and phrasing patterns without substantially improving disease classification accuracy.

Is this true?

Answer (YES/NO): NO